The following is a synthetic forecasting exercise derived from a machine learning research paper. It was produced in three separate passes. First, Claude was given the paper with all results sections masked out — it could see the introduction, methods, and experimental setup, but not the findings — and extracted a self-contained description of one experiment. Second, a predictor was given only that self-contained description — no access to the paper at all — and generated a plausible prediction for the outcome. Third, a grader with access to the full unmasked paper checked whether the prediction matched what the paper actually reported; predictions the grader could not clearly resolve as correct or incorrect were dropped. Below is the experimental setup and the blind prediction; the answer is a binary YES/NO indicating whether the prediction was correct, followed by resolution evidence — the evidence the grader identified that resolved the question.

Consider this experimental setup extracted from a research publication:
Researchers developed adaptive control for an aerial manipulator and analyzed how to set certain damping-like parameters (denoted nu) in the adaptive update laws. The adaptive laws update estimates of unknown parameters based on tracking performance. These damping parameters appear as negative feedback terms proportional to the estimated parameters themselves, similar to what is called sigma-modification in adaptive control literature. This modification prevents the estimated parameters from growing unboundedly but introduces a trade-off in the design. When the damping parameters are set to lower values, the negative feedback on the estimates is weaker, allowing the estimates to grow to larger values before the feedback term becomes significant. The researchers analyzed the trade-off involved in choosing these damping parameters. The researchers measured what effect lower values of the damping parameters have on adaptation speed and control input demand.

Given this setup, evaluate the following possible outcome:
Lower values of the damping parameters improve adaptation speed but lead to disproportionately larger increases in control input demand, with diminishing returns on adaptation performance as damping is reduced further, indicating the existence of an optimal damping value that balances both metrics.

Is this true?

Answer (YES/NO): NO